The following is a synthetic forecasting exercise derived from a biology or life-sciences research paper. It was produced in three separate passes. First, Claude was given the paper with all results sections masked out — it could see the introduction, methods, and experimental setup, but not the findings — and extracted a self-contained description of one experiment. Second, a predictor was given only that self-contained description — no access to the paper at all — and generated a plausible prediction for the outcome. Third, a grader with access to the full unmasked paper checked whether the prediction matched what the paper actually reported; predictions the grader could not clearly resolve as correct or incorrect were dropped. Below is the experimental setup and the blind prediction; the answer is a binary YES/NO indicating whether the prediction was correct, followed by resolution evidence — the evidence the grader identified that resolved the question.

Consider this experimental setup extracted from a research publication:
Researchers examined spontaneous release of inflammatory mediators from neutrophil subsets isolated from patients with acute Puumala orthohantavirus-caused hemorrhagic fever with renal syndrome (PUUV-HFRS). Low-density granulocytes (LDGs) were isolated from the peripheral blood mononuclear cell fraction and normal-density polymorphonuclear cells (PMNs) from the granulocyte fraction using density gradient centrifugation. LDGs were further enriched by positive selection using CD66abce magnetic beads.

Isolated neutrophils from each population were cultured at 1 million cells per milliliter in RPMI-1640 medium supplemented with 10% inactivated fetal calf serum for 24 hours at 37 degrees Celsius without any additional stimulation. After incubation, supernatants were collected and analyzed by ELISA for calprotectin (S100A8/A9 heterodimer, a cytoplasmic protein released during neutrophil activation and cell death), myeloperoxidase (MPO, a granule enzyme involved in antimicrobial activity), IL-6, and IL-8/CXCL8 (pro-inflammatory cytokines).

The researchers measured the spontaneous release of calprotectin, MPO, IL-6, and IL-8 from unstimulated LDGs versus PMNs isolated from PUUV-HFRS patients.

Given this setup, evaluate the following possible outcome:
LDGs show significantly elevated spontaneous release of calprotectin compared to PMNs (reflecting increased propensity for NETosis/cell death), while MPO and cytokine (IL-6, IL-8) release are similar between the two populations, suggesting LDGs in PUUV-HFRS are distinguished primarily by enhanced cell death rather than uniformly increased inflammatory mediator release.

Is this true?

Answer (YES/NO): NO